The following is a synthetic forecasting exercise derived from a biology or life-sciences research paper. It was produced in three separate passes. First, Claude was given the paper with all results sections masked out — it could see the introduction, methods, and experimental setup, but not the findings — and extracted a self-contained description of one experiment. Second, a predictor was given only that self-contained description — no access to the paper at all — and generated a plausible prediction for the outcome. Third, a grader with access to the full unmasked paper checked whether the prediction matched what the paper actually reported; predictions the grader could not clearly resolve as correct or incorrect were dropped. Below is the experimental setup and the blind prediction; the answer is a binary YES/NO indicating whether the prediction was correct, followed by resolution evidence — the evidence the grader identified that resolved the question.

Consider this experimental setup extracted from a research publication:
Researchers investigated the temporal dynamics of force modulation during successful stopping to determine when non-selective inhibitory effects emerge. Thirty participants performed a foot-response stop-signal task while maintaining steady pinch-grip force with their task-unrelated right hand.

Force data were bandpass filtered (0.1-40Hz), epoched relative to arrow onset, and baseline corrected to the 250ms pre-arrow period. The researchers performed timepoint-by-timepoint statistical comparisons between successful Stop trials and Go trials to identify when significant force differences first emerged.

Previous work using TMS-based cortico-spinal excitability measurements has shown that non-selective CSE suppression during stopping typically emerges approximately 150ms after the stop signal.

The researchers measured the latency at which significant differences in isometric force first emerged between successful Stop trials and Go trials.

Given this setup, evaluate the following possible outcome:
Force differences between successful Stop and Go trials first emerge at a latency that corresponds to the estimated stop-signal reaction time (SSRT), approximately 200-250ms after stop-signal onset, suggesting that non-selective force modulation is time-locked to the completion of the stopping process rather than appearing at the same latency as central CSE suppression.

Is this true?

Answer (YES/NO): NO